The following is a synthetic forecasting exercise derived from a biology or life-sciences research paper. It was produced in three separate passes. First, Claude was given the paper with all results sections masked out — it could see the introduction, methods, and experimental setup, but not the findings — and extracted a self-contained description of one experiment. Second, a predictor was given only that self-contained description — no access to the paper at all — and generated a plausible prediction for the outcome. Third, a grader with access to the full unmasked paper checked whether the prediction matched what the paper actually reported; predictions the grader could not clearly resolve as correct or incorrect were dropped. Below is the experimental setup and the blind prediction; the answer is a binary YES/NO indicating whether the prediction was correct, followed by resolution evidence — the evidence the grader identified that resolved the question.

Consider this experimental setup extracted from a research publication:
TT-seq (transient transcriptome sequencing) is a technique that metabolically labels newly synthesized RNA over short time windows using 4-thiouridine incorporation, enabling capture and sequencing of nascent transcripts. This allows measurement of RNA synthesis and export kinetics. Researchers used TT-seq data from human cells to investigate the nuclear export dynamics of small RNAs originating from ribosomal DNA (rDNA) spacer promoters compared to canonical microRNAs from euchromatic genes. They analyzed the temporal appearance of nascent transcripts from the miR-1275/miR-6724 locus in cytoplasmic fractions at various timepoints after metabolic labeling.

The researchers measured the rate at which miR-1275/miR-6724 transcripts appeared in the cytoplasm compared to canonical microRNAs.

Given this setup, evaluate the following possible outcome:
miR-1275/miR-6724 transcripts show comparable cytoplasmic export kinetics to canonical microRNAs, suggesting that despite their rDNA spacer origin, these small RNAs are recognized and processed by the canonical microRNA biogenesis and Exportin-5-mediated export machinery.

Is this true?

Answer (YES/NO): NO